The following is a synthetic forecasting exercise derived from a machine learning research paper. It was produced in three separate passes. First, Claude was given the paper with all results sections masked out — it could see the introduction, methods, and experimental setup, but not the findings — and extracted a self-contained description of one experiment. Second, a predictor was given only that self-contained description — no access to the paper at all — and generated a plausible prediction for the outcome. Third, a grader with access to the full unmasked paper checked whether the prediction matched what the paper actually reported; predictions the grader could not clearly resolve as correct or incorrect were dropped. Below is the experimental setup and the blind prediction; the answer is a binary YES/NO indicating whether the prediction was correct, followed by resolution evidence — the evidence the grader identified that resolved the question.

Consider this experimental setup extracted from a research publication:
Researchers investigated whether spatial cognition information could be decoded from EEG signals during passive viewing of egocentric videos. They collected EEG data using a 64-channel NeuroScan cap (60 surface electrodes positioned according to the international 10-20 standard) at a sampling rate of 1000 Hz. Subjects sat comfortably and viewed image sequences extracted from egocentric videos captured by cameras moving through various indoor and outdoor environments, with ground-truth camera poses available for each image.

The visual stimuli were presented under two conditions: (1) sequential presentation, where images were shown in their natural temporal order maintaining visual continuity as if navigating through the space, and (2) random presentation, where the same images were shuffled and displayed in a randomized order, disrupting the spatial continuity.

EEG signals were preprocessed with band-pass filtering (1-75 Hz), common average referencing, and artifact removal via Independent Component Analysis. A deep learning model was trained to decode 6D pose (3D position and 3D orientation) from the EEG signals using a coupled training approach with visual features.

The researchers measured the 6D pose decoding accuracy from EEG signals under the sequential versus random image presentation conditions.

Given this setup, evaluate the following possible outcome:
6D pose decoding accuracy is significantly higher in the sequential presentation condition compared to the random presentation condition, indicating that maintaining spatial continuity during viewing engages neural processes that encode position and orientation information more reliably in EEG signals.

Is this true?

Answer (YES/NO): YES